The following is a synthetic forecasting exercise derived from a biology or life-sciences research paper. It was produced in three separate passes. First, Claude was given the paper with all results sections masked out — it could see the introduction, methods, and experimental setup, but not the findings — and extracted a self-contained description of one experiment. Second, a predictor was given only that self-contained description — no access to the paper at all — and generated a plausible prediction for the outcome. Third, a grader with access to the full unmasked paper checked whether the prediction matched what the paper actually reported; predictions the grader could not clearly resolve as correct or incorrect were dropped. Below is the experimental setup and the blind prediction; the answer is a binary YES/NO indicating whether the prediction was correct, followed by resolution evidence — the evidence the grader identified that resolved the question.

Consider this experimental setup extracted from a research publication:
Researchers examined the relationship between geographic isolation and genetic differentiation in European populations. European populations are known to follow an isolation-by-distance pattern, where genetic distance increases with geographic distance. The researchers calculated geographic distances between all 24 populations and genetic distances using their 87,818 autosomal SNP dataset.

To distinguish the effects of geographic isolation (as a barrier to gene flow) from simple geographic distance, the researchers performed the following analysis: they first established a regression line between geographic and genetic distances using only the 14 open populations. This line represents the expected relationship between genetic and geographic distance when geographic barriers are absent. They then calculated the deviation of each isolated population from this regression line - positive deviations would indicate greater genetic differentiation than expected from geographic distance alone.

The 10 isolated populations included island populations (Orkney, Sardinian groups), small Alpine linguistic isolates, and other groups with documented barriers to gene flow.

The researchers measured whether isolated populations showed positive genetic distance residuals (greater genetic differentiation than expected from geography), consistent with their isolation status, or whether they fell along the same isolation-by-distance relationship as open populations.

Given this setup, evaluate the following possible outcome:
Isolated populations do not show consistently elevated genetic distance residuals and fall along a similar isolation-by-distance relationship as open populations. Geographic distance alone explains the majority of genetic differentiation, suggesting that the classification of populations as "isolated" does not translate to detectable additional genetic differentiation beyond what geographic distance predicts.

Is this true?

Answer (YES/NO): YES